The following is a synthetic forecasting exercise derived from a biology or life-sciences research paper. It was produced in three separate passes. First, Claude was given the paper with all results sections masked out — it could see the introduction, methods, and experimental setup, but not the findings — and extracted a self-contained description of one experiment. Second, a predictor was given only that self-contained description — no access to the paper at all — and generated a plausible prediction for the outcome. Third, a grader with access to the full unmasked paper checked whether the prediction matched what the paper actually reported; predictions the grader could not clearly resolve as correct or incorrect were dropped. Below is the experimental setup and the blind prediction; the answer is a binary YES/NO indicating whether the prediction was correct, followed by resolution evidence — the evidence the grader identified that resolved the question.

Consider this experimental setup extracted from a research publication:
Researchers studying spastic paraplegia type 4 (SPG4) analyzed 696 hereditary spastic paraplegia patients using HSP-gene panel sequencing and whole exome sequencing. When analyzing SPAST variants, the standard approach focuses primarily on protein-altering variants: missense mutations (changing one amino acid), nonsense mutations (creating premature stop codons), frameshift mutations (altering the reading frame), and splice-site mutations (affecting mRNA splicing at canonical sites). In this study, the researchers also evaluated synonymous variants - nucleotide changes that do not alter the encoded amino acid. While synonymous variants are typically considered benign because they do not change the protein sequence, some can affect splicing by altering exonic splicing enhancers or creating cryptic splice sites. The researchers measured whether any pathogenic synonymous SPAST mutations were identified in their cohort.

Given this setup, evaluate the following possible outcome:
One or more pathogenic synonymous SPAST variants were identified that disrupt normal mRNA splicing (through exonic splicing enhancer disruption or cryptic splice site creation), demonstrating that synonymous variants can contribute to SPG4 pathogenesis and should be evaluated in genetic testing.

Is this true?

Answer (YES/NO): YES